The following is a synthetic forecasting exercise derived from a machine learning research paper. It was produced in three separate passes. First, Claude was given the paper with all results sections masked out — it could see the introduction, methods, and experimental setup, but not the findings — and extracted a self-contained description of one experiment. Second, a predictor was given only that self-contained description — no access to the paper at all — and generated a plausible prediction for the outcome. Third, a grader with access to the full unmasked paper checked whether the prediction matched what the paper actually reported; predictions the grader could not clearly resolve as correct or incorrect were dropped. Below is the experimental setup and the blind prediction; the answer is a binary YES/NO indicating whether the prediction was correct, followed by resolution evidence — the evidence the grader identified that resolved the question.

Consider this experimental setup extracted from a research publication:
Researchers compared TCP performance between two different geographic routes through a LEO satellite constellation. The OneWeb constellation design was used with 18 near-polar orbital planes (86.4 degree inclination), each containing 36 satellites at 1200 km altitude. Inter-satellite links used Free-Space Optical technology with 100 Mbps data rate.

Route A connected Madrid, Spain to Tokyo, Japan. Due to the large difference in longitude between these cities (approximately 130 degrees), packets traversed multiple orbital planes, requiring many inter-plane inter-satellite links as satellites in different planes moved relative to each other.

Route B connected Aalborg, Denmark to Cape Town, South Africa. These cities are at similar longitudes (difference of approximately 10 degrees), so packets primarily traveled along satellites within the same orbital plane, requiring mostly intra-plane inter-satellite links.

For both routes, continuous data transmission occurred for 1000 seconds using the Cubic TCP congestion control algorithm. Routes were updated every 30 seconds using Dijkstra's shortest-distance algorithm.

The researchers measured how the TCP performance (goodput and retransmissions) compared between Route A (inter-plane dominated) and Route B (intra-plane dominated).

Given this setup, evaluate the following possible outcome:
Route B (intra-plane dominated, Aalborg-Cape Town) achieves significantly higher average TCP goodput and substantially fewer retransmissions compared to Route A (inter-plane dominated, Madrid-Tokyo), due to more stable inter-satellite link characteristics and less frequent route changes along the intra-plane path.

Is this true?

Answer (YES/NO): NO